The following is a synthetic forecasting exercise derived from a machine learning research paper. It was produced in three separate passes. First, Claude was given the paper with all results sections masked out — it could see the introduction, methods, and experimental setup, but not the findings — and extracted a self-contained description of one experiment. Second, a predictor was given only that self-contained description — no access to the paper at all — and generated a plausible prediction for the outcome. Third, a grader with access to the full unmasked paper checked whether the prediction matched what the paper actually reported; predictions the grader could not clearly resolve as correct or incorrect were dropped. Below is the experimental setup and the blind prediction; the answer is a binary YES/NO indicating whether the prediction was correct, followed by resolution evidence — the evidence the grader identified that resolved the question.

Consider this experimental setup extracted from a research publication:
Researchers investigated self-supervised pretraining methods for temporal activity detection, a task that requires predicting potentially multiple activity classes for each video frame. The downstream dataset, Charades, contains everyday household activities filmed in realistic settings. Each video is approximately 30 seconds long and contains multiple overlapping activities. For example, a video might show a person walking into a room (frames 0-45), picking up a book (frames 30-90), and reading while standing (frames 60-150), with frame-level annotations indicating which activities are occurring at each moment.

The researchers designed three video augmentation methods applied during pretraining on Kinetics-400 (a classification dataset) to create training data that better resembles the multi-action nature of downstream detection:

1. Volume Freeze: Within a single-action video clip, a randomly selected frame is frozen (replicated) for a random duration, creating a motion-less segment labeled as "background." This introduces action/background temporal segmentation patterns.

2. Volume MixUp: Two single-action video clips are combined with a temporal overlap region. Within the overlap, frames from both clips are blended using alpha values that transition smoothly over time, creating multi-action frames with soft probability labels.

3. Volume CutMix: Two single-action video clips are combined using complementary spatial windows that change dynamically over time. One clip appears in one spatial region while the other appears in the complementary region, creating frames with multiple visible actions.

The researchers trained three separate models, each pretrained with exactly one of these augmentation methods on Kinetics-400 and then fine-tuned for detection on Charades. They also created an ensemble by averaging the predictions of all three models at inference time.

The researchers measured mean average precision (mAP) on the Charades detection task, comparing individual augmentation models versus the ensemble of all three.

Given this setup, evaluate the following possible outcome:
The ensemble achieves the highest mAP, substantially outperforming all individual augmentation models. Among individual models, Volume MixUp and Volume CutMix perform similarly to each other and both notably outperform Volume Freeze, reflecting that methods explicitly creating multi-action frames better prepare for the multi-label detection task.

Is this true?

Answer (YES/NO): NO